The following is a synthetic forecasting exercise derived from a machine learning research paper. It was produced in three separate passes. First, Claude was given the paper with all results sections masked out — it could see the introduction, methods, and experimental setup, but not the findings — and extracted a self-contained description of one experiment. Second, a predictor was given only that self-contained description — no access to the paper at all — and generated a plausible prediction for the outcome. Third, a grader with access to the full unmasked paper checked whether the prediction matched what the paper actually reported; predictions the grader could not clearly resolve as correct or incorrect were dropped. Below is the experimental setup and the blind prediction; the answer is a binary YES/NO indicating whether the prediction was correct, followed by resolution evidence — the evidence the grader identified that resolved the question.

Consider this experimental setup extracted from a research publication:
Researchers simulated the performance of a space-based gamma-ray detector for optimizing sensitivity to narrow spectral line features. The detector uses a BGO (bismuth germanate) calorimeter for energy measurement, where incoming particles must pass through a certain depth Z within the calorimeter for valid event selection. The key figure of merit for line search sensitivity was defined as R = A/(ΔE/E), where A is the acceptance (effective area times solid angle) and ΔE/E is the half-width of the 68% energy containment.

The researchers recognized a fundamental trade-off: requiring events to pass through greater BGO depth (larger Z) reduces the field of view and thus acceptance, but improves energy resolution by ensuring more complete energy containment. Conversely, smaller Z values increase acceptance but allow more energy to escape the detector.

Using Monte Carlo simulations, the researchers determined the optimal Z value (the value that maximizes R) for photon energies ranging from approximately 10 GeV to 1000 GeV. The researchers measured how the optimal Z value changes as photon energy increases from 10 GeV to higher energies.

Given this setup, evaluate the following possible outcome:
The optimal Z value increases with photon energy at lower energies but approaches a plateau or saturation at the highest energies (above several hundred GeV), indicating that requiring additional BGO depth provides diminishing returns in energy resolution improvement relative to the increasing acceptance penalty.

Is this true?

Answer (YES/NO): NO